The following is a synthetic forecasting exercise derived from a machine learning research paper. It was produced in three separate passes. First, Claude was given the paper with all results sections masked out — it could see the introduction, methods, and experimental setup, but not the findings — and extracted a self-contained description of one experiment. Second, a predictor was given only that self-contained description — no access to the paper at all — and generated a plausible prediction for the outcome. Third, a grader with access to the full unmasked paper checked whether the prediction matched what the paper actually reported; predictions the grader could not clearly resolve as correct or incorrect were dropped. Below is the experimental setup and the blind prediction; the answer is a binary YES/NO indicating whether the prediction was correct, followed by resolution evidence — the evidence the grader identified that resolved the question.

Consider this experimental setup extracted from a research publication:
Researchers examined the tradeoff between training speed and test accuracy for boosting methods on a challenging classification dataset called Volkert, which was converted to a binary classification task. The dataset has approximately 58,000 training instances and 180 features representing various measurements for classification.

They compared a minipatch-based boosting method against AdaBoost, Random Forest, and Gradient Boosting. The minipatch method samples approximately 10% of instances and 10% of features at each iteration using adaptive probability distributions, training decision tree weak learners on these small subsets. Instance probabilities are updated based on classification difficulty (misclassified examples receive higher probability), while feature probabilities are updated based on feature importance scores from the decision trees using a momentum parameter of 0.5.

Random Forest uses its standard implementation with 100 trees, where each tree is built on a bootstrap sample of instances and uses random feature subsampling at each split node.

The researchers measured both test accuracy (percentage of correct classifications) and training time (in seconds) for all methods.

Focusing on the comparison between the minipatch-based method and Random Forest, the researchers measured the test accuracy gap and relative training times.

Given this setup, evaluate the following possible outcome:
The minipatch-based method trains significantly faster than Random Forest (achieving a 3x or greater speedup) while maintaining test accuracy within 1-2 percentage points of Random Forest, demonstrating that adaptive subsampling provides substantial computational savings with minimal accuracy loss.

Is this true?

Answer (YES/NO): NO